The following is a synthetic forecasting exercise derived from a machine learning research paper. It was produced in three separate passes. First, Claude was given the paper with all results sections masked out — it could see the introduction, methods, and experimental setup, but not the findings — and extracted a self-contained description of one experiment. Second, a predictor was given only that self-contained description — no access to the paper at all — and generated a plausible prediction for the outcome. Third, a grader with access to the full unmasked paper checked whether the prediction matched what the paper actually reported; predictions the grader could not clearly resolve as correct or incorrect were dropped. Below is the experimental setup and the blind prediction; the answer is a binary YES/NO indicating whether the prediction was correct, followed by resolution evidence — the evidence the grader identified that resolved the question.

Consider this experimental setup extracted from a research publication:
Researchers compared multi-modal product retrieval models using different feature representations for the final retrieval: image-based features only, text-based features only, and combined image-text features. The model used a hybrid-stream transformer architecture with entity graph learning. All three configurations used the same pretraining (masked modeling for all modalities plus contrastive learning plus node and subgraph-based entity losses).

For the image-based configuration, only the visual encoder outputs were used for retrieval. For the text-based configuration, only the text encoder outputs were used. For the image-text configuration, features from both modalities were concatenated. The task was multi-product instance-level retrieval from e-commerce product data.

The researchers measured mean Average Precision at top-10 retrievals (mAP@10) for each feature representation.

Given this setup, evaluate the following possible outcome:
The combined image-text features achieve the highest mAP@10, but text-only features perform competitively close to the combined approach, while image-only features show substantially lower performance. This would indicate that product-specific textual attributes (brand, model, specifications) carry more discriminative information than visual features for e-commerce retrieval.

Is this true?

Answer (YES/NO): NO